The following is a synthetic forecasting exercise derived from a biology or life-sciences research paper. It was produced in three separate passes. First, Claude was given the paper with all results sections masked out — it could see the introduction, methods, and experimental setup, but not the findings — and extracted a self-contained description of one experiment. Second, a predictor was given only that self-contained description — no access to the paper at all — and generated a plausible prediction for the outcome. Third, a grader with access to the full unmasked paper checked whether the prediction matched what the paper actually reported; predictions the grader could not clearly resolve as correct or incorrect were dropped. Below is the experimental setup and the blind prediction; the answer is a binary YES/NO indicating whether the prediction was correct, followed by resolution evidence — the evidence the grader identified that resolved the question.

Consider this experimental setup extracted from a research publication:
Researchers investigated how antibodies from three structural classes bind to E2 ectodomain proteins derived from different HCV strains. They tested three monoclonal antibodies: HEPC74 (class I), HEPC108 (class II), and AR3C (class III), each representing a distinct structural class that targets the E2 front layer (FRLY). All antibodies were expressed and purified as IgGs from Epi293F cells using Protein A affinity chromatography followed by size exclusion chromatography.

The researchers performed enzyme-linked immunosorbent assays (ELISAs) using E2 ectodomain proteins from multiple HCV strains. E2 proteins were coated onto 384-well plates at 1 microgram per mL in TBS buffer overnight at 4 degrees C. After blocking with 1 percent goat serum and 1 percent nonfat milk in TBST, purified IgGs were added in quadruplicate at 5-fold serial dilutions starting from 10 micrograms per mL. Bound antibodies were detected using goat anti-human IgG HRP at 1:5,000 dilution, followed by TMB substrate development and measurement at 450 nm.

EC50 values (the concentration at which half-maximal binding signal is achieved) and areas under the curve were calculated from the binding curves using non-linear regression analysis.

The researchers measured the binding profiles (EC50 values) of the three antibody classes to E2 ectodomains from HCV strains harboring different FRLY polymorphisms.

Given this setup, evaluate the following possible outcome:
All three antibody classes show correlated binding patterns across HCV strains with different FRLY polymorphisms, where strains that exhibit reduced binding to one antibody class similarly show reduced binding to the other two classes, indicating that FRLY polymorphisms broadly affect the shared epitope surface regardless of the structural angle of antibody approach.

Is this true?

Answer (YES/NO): NO